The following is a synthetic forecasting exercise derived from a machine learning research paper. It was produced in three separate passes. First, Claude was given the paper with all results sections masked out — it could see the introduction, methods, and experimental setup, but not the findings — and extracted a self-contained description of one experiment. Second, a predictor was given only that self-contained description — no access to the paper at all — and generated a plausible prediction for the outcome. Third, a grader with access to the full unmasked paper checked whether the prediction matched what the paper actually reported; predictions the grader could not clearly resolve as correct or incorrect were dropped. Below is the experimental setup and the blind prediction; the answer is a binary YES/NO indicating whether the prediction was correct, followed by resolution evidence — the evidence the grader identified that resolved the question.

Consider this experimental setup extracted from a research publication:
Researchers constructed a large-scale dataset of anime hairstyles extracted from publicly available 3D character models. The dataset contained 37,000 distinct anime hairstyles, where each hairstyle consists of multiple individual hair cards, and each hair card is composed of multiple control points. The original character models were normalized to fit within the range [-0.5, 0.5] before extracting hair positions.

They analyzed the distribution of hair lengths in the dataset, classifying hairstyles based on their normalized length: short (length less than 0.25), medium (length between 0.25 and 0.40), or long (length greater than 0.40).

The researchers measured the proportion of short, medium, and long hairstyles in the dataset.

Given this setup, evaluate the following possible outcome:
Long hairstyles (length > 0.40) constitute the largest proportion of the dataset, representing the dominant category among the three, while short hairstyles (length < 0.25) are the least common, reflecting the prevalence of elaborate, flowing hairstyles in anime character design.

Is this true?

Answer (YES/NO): NO